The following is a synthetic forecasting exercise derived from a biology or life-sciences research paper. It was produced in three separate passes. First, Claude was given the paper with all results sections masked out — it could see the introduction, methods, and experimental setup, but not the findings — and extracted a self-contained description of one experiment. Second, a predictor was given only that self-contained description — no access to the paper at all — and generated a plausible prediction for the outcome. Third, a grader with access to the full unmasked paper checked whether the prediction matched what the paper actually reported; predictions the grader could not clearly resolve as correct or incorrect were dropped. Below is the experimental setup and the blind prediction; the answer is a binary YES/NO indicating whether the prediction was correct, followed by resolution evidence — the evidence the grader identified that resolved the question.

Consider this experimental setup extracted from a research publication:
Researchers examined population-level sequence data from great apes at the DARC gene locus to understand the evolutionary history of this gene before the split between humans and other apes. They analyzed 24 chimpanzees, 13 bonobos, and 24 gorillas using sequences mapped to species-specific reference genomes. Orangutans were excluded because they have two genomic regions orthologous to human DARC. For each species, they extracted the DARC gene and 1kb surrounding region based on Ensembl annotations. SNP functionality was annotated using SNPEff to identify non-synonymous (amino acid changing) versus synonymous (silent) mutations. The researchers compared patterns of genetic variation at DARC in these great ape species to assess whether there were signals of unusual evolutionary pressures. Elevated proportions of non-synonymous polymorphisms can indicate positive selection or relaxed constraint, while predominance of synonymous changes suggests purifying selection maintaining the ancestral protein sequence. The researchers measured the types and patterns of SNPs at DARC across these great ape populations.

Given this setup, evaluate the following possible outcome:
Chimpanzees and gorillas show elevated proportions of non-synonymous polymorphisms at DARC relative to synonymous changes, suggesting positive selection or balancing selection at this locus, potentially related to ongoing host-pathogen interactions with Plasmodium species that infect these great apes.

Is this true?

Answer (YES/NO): NO